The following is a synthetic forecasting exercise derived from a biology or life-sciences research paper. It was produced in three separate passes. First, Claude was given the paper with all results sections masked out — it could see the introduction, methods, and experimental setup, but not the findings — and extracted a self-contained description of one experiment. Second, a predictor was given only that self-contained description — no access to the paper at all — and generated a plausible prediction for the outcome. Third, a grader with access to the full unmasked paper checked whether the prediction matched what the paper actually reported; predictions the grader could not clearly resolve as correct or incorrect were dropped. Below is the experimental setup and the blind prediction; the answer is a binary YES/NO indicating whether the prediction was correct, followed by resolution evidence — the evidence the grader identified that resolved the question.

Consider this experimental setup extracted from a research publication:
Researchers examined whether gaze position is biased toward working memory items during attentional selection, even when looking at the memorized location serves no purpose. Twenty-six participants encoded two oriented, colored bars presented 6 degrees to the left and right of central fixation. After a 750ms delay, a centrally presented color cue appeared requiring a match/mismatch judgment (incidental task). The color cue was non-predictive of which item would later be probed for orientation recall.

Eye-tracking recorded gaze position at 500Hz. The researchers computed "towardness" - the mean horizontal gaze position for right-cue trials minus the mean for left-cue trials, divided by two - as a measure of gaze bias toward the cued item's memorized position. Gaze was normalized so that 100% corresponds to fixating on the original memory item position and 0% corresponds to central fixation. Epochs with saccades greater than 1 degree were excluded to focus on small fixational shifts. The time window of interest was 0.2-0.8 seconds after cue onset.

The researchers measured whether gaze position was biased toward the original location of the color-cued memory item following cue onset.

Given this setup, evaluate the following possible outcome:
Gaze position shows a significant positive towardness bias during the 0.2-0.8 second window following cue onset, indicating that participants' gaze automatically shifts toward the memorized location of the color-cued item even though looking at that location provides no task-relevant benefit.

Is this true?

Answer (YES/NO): YES